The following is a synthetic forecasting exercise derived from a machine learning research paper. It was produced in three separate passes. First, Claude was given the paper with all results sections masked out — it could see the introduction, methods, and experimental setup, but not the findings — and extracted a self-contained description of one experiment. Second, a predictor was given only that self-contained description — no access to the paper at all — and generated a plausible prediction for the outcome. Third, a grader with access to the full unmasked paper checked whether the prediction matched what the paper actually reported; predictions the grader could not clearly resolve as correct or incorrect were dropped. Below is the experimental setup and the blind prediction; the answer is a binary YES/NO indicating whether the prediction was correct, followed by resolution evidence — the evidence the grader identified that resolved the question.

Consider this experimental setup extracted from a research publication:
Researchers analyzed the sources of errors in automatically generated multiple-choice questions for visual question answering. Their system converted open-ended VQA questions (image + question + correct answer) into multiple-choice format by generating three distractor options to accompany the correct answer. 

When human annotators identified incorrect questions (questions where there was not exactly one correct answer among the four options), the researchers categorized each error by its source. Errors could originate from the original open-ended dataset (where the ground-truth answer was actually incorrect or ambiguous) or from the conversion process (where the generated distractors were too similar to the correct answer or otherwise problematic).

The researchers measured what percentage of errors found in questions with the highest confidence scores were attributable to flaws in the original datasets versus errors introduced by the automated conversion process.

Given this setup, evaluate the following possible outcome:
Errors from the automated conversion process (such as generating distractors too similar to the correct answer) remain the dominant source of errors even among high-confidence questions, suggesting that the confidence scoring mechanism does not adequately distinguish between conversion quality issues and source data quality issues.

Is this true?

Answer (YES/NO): NO